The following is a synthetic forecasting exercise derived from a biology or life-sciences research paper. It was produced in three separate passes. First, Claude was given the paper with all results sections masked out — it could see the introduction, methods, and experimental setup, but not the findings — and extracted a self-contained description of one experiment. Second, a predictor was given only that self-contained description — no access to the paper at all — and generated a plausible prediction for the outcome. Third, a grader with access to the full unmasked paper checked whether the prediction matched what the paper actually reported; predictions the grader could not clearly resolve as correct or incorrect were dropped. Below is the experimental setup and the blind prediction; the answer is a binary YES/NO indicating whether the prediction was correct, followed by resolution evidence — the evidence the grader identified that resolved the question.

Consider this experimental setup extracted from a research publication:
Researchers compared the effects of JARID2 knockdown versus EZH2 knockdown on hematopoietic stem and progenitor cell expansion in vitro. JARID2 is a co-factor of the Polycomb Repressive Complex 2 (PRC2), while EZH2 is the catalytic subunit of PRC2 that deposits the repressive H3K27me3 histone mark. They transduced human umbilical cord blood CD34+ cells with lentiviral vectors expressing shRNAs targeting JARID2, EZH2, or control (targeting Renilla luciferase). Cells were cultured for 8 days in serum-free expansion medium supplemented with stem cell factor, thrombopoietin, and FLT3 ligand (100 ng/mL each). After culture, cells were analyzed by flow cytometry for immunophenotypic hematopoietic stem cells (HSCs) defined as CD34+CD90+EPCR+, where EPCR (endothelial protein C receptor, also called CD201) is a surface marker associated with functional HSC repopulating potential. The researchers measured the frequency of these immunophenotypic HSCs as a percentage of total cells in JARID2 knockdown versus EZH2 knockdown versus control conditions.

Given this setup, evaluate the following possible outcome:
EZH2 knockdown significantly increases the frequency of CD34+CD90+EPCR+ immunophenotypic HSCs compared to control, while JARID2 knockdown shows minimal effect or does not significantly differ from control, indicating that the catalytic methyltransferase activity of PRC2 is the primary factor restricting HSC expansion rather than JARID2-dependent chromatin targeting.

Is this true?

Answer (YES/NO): NO